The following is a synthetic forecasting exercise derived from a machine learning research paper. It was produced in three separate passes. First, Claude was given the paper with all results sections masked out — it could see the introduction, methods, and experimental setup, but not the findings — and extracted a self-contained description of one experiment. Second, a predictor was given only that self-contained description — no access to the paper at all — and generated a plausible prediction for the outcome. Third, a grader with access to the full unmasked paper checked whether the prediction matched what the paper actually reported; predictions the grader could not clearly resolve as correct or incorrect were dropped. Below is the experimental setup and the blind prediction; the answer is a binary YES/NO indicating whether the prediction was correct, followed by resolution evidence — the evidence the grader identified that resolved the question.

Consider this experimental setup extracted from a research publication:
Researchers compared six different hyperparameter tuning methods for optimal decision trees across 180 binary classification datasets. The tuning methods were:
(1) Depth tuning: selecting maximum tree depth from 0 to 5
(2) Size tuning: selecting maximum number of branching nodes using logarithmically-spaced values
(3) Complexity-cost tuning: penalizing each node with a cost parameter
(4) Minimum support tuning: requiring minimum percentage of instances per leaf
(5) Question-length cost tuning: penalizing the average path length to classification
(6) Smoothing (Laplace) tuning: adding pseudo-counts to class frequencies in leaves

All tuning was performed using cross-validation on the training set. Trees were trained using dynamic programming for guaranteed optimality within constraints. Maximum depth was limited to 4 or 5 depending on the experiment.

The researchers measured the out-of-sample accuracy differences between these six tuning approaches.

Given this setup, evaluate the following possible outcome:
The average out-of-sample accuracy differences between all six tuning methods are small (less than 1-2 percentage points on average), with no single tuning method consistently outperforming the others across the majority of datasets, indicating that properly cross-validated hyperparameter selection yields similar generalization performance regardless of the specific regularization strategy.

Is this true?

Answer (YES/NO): YES